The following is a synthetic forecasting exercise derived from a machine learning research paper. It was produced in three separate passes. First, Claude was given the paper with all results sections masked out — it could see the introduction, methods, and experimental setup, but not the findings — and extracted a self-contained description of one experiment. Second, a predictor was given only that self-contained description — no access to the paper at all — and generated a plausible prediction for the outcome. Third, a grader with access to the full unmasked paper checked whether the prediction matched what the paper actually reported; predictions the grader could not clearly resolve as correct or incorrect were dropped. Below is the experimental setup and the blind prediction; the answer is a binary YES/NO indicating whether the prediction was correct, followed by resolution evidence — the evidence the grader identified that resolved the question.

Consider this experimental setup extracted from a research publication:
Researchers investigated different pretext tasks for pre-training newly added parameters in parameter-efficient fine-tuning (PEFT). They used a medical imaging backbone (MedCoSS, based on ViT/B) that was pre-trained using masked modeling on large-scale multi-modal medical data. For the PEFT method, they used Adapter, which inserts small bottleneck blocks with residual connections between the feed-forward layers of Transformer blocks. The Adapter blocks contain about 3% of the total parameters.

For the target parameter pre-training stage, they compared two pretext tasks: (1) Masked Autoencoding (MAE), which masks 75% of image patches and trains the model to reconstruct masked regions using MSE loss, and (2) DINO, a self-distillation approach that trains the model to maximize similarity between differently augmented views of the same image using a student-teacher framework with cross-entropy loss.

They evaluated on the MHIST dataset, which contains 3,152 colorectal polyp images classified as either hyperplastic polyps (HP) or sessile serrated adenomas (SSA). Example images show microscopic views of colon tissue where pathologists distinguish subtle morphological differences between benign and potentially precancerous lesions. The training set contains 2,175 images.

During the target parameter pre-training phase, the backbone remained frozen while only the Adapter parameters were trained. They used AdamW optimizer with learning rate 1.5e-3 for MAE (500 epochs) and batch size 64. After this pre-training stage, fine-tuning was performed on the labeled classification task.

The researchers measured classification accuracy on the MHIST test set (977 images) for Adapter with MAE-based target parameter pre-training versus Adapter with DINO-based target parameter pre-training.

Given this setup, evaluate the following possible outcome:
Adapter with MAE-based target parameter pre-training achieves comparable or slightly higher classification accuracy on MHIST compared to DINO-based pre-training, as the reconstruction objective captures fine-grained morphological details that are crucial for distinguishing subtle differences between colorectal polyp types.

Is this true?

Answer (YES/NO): YES